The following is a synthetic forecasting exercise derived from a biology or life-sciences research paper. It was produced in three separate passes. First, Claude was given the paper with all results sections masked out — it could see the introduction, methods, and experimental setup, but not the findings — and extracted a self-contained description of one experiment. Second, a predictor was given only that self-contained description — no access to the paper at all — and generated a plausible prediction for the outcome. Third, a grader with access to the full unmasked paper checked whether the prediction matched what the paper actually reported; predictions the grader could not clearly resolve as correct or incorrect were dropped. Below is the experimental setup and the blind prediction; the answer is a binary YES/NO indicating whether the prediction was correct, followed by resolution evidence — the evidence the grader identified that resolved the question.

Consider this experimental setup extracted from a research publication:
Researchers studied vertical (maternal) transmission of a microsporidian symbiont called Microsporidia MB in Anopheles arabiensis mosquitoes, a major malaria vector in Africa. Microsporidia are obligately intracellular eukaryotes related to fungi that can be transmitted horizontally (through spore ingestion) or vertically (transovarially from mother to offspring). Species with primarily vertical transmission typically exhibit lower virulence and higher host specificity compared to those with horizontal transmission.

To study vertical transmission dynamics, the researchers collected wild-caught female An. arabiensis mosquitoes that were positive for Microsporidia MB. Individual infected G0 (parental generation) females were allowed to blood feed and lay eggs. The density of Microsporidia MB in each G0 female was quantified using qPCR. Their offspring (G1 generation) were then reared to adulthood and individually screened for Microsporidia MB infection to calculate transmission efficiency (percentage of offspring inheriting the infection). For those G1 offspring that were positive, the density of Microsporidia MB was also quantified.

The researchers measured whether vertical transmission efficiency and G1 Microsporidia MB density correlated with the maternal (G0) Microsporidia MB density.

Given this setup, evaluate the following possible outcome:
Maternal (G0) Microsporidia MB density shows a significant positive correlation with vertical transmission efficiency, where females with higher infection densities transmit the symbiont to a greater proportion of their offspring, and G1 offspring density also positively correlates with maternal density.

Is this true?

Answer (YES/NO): YES